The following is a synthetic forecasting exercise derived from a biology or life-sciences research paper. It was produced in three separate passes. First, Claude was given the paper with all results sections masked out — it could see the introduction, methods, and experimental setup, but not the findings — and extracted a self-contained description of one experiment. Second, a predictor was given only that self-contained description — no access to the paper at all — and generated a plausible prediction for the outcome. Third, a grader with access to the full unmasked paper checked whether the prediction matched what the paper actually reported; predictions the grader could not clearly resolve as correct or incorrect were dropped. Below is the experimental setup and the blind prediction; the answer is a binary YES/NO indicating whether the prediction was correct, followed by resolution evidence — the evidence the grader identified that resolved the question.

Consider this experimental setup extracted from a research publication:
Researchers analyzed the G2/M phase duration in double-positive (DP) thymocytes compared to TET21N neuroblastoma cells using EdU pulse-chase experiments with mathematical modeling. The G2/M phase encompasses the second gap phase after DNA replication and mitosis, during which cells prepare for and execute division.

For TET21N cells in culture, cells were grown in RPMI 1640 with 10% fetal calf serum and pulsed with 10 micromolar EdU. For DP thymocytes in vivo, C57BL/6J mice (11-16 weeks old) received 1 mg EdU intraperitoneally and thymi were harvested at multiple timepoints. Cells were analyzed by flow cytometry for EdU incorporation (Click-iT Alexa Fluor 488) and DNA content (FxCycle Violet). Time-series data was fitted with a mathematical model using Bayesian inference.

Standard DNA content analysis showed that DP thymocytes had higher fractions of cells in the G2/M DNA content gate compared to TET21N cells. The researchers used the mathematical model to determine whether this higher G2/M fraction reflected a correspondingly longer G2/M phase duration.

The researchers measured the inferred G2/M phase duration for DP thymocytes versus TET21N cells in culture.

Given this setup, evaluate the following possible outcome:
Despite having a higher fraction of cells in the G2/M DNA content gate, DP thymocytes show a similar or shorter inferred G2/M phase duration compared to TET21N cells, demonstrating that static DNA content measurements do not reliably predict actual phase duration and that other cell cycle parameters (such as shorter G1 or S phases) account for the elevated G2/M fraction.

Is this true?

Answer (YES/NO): NO